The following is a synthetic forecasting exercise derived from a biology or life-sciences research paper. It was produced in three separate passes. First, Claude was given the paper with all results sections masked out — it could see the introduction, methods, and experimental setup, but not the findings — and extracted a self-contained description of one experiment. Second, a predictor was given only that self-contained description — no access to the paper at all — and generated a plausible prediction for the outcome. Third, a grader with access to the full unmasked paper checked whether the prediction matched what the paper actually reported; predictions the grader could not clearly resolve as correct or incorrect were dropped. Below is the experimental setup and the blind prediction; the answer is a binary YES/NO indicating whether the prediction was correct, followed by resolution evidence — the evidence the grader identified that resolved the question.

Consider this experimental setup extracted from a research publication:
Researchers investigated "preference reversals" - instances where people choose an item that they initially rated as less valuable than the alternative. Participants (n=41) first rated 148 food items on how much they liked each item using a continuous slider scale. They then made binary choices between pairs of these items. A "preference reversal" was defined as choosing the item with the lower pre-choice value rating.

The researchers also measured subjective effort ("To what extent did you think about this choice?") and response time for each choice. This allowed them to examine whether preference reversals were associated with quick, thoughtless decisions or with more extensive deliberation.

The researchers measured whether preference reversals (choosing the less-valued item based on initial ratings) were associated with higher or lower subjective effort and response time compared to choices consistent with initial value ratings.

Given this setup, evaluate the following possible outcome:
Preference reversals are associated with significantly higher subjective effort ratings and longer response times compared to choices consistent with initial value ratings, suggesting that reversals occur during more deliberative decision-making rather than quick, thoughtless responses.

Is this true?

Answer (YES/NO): YES